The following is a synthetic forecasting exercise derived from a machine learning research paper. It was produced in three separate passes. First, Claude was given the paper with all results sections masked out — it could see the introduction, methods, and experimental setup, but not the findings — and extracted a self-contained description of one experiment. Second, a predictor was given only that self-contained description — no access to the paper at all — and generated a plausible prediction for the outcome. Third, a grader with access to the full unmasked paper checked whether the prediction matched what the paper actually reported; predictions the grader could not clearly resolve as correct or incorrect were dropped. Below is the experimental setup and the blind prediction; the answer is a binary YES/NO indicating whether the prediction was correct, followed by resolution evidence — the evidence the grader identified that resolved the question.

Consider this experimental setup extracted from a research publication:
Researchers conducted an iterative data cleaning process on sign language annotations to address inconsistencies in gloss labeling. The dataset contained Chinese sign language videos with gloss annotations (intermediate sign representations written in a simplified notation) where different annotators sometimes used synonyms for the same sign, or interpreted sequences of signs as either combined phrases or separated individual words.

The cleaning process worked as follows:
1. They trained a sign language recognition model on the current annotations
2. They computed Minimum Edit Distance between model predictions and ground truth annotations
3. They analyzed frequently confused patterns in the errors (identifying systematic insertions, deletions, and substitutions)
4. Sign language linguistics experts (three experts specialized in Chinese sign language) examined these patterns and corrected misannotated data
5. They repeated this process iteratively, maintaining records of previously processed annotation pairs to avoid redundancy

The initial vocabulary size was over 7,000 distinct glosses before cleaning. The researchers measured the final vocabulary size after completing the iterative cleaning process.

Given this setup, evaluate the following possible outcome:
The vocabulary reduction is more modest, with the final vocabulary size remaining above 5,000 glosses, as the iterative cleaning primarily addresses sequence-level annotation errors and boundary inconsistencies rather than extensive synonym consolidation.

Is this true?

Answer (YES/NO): NO